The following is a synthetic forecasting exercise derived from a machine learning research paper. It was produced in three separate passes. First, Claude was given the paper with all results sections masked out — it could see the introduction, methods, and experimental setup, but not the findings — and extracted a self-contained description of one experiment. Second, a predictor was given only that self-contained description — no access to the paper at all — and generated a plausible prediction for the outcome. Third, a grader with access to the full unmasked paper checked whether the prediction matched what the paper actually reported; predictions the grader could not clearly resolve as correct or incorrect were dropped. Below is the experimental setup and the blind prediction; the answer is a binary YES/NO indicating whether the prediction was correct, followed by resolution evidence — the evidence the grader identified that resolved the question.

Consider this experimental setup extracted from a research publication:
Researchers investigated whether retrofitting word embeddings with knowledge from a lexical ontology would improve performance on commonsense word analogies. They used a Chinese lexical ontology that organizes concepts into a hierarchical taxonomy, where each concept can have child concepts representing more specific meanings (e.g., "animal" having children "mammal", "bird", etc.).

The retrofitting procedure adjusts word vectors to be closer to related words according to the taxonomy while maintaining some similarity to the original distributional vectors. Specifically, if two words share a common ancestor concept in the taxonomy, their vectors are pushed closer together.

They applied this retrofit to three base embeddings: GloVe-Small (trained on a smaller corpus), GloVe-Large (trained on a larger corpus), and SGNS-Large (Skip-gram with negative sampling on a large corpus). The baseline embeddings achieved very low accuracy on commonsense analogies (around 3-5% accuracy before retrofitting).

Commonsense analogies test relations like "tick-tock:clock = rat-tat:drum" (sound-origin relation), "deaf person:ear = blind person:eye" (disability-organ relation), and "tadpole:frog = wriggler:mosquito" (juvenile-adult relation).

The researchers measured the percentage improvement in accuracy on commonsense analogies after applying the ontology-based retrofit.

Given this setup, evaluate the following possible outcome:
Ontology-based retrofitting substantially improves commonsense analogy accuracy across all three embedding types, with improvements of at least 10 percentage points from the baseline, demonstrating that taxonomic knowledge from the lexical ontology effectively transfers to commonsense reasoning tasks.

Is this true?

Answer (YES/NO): NO